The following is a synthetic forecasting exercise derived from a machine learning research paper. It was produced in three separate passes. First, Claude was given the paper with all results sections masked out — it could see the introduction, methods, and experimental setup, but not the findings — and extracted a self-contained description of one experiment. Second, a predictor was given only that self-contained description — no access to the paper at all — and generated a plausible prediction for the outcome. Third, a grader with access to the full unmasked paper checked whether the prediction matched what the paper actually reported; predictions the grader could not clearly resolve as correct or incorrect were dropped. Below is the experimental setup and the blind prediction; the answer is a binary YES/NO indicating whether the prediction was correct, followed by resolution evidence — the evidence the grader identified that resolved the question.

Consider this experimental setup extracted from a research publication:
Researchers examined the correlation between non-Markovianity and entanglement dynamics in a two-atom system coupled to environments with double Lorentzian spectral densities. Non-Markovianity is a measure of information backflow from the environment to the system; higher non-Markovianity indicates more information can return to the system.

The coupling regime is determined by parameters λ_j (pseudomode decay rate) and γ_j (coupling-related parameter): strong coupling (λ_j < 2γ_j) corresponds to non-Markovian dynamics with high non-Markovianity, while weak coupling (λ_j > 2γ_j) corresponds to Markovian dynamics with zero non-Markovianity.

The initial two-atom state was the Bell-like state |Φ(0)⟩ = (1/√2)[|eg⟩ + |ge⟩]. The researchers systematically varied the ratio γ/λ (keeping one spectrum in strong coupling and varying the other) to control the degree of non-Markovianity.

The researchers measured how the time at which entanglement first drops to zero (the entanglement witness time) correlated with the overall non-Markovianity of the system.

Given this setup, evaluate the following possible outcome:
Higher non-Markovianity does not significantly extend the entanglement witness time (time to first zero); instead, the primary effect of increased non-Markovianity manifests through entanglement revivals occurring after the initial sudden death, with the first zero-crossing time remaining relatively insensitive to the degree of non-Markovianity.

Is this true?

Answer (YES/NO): NO